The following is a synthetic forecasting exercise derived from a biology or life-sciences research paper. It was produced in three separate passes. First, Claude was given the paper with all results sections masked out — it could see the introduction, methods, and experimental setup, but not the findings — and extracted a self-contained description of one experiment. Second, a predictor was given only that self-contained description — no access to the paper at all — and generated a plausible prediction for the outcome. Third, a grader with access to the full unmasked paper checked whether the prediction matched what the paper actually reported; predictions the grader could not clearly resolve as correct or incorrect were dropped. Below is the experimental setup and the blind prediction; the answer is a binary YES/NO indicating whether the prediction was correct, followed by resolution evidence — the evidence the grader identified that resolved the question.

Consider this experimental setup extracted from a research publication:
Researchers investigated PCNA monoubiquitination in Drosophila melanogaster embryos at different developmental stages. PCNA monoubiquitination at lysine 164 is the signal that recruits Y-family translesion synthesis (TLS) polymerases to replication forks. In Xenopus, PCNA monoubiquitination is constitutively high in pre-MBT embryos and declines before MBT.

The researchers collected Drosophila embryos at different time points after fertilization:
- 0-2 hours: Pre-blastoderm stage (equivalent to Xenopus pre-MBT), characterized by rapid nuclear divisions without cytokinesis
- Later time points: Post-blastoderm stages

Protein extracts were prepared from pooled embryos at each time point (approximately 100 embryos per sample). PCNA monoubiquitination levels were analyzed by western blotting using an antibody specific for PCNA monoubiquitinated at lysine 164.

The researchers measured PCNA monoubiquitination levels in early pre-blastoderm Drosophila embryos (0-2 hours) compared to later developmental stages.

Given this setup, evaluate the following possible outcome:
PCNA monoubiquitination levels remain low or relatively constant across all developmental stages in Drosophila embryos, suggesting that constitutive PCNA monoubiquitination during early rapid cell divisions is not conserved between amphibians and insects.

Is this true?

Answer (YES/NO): NO